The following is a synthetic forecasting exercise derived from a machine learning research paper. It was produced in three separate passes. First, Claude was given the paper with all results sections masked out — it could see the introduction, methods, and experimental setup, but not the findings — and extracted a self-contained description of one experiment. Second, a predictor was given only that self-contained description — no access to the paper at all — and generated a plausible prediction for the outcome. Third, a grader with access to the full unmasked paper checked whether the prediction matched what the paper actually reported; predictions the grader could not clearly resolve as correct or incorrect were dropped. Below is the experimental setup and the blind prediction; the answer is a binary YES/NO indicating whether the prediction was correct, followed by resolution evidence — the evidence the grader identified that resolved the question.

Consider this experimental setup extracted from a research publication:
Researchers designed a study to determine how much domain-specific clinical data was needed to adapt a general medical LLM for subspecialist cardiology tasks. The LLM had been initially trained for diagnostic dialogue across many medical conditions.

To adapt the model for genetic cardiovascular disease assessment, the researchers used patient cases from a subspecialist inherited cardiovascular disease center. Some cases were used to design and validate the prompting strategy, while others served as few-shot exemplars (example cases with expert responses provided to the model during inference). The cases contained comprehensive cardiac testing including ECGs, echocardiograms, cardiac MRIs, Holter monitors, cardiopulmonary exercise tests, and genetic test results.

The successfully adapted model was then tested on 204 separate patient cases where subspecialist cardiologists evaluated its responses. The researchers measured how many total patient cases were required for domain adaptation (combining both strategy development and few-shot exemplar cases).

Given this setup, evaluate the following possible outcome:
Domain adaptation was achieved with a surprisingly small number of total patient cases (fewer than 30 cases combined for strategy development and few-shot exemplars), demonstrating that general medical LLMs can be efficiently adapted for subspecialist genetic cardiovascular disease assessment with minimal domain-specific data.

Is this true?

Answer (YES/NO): YES